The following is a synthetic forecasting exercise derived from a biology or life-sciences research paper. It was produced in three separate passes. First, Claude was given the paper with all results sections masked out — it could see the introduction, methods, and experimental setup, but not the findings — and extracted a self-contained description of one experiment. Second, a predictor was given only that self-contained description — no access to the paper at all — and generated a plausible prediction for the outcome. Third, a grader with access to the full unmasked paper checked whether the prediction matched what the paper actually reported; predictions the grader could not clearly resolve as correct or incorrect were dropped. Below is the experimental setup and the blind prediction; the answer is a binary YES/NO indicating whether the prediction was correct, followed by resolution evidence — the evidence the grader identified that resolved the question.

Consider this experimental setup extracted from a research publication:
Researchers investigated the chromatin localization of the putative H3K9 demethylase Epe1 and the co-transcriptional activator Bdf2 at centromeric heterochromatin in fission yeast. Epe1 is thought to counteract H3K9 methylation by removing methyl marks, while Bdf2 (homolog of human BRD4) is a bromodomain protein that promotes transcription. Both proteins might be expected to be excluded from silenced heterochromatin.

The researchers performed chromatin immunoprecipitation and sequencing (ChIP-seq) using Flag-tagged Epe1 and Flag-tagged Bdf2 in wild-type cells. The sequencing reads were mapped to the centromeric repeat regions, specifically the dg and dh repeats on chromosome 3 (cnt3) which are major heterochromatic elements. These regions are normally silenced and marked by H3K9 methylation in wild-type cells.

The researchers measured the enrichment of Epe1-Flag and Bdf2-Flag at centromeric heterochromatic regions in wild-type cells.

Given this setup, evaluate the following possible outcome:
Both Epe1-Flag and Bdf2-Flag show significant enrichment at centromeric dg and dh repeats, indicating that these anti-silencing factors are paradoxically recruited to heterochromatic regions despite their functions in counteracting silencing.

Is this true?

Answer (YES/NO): NO